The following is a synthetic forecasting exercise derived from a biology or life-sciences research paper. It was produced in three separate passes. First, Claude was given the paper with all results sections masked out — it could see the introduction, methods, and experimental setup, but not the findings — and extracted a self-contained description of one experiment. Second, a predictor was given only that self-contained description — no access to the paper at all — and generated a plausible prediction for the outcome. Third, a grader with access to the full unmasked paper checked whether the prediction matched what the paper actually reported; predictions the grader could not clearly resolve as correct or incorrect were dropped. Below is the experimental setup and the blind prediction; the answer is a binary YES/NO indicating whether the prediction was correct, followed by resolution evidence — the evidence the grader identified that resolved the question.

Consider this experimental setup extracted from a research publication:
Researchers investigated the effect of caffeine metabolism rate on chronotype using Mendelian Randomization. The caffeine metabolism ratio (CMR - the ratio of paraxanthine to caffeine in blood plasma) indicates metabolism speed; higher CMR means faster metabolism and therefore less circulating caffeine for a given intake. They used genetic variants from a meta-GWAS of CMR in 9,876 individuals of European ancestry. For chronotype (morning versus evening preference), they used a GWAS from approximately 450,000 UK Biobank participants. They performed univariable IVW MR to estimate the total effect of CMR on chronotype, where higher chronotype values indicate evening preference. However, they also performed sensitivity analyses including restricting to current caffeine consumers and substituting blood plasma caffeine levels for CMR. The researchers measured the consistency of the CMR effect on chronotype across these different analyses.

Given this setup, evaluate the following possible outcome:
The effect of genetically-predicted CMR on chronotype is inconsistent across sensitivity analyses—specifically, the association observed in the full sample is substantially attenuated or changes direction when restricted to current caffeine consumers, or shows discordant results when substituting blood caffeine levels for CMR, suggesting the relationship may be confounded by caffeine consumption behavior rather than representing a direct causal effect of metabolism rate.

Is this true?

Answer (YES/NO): YES